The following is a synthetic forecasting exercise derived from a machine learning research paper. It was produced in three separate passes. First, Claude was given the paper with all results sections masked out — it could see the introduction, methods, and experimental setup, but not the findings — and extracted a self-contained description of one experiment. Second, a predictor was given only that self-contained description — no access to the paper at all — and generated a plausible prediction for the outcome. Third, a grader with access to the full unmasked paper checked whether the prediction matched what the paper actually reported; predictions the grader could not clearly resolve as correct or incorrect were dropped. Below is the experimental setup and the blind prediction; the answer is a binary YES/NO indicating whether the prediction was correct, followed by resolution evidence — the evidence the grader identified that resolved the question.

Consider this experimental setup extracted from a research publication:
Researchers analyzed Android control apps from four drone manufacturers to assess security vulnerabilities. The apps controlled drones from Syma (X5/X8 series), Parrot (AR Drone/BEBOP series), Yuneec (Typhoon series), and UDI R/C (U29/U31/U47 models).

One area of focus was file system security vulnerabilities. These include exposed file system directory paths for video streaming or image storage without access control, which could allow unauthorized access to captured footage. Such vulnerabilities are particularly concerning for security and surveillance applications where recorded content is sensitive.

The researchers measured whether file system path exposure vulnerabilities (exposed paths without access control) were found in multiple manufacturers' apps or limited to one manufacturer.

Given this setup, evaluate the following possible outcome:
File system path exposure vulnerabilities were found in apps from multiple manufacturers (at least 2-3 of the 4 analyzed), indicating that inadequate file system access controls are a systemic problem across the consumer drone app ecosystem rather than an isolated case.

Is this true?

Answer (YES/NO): NO